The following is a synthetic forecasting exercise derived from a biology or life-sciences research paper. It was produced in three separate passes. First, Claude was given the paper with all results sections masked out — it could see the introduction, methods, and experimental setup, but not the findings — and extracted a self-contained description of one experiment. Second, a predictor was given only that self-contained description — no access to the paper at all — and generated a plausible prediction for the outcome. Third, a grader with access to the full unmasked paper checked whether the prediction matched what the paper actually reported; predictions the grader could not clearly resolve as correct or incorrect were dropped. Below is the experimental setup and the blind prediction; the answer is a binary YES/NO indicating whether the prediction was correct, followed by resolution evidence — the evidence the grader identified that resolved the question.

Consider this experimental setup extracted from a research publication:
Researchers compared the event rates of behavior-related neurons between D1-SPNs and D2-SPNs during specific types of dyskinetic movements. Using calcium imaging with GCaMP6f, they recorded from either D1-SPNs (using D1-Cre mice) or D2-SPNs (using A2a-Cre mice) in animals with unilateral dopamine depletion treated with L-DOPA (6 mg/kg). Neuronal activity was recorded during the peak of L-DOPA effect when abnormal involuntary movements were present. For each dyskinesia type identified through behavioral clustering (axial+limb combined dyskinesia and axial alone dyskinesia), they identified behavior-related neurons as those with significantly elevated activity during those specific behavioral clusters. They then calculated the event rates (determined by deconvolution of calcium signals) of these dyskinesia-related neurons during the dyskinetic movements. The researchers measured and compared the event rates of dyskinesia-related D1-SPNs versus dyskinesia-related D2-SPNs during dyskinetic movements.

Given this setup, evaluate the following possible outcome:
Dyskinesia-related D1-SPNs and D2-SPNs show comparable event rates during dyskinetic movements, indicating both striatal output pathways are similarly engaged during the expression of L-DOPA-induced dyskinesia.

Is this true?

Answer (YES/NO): NO